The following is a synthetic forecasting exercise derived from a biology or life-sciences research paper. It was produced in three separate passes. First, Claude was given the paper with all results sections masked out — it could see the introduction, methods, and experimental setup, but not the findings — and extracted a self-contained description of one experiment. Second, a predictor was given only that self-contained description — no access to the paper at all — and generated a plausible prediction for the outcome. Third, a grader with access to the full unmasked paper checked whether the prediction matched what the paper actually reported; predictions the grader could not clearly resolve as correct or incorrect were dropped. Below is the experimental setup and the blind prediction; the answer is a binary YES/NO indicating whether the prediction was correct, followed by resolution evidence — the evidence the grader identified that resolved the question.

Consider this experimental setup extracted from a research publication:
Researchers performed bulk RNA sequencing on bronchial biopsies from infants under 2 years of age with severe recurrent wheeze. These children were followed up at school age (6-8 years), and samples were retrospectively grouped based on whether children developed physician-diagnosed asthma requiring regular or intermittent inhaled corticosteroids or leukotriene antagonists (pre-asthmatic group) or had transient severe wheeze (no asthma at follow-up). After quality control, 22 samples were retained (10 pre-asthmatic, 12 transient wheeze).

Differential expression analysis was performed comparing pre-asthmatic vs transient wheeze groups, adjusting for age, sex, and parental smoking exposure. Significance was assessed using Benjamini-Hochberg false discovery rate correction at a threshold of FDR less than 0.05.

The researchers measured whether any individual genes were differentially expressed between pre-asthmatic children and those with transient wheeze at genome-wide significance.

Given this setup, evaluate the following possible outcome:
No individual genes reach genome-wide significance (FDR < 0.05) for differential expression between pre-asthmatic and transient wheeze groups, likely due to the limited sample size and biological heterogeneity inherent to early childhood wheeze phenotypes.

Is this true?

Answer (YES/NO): YES